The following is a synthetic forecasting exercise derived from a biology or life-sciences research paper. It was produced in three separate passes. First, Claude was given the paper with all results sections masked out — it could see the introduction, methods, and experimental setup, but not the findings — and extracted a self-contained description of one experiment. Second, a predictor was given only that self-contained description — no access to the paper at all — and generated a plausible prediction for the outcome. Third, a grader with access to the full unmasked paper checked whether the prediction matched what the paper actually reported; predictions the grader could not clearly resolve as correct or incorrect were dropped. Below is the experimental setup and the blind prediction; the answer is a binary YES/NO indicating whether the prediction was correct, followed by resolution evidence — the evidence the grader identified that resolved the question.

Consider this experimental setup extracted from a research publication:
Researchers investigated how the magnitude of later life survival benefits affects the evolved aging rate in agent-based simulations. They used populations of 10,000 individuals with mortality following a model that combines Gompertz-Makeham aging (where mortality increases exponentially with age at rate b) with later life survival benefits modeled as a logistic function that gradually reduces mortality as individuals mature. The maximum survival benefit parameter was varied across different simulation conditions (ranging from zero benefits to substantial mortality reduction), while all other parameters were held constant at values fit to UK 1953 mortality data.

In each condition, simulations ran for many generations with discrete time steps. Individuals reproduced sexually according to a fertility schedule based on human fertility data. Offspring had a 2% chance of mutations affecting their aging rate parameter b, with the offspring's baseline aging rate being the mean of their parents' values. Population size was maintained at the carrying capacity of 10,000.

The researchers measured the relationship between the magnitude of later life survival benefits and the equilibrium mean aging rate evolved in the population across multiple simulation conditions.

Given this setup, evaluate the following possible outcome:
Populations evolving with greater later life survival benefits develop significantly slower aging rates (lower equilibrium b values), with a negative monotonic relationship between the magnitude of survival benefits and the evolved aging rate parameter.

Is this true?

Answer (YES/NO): NO